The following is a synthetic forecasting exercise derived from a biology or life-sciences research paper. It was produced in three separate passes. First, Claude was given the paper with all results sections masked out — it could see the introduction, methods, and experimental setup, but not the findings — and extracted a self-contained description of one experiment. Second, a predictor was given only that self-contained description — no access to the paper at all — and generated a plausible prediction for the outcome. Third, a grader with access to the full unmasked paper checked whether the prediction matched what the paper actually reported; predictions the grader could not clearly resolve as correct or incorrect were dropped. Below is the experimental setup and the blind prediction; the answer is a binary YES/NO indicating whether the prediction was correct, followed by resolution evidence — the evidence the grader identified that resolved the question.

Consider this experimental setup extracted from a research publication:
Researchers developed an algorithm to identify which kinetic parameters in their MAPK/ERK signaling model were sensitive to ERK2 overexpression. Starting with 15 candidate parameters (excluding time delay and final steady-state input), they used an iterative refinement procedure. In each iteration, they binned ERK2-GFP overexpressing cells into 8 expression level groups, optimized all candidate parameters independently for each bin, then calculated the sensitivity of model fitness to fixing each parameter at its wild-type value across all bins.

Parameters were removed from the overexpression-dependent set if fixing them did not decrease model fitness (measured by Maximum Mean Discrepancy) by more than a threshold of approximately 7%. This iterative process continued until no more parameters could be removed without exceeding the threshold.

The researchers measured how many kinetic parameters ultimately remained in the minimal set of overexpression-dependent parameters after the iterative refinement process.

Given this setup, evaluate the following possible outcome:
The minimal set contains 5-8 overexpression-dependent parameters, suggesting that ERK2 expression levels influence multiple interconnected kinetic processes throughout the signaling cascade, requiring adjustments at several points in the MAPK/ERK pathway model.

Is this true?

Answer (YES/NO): YES